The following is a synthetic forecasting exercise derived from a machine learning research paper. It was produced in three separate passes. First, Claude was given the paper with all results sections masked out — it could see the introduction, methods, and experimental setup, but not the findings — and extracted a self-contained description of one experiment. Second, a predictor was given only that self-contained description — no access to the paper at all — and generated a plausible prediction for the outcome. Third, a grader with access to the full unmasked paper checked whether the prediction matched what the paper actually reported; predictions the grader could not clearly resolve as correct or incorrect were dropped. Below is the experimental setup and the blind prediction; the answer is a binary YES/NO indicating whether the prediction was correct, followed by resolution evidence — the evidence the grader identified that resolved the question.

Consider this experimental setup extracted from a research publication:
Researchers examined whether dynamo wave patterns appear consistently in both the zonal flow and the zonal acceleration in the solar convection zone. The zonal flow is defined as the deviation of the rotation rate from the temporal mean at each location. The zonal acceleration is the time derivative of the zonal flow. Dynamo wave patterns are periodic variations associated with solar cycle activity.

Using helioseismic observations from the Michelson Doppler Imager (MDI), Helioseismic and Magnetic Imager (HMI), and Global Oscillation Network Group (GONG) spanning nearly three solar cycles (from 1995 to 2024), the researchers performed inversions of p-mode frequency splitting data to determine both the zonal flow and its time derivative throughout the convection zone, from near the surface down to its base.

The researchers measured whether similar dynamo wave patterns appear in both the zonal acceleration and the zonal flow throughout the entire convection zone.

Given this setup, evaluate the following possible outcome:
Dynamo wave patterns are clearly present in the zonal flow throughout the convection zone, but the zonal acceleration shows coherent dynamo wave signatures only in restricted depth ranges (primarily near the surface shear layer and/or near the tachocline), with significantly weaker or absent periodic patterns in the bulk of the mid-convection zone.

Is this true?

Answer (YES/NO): NO